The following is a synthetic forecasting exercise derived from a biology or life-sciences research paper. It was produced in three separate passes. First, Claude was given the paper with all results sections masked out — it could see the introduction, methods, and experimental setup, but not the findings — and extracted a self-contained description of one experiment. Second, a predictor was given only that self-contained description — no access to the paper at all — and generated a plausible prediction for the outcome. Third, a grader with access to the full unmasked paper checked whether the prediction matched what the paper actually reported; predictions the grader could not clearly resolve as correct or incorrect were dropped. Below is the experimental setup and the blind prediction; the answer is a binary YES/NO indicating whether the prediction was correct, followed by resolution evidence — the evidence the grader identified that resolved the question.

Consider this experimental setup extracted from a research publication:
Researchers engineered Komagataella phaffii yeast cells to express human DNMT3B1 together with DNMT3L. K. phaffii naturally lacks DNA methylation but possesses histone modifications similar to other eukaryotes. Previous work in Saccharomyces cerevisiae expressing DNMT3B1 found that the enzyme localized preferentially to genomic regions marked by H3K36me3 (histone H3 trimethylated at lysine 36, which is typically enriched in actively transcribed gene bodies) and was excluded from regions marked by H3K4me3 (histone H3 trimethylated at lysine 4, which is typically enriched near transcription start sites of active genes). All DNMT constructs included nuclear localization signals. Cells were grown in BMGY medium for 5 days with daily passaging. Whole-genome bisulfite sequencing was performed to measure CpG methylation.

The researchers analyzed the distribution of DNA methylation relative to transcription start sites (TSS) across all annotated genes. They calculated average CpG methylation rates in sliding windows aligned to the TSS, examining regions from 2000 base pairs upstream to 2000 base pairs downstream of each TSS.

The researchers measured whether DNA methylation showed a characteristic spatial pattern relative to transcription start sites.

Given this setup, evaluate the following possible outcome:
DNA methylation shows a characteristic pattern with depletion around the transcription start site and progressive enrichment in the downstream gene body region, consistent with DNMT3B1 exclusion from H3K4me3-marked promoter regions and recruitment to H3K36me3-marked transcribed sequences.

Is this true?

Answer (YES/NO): YES